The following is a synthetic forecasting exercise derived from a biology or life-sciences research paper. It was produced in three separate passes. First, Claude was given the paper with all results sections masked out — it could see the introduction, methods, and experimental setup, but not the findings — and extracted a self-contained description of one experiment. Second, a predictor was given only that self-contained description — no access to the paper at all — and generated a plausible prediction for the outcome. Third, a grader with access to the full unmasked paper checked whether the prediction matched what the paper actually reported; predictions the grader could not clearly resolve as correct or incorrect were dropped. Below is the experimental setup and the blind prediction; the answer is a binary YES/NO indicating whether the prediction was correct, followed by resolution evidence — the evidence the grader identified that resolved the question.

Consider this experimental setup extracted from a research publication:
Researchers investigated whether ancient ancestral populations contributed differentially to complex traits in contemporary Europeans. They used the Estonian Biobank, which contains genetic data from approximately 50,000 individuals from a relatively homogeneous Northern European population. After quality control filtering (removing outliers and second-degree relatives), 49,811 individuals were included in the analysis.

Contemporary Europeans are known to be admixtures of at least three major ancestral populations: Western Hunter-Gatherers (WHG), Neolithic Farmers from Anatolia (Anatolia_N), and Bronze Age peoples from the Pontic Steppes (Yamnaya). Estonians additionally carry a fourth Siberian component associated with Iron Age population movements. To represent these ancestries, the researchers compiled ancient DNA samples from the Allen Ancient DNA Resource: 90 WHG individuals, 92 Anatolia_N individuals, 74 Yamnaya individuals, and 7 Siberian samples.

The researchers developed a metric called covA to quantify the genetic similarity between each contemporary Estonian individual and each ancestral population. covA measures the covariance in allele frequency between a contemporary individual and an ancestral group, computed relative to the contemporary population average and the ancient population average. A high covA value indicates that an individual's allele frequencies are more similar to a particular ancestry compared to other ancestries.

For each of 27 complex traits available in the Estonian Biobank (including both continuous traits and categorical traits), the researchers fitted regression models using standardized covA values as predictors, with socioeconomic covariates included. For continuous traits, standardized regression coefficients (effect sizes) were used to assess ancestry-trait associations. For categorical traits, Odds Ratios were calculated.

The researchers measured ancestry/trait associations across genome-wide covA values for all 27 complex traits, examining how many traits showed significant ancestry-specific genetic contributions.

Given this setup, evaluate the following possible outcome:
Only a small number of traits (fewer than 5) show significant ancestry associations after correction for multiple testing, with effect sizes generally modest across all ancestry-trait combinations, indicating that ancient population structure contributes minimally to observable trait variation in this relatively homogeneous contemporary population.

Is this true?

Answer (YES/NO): NO